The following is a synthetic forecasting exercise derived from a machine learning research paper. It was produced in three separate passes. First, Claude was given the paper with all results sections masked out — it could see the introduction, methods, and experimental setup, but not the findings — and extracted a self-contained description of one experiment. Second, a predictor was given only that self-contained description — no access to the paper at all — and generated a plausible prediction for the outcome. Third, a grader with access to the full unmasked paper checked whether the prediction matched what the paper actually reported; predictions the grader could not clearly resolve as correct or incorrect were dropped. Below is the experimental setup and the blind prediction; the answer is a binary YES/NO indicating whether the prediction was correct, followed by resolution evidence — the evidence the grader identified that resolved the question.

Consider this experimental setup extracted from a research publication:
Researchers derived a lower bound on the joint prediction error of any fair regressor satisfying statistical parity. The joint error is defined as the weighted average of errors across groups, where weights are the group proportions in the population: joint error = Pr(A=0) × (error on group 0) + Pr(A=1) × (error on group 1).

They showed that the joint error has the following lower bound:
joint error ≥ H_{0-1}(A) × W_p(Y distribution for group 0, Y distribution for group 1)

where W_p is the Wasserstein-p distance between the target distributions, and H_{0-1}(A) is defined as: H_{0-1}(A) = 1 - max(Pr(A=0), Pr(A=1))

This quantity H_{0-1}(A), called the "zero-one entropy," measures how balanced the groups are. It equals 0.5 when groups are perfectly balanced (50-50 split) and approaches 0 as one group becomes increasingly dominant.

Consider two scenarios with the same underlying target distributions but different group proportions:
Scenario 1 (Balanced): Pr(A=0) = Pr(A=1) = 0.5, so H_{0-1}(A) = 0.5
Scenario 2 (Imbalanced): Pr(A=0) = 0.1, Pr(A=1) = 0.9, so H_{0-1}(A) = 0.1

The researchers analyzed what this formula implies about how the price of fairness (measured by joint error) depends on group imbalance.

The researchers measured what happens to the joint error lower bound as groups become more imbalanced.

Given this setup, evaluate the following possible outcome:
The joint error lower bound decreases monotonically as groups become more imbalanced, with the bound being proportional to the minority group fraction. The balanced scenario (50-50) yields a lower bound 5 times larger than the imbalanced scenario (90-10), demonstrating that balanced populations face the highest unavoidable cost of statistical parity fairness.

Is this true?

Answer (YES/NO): YES